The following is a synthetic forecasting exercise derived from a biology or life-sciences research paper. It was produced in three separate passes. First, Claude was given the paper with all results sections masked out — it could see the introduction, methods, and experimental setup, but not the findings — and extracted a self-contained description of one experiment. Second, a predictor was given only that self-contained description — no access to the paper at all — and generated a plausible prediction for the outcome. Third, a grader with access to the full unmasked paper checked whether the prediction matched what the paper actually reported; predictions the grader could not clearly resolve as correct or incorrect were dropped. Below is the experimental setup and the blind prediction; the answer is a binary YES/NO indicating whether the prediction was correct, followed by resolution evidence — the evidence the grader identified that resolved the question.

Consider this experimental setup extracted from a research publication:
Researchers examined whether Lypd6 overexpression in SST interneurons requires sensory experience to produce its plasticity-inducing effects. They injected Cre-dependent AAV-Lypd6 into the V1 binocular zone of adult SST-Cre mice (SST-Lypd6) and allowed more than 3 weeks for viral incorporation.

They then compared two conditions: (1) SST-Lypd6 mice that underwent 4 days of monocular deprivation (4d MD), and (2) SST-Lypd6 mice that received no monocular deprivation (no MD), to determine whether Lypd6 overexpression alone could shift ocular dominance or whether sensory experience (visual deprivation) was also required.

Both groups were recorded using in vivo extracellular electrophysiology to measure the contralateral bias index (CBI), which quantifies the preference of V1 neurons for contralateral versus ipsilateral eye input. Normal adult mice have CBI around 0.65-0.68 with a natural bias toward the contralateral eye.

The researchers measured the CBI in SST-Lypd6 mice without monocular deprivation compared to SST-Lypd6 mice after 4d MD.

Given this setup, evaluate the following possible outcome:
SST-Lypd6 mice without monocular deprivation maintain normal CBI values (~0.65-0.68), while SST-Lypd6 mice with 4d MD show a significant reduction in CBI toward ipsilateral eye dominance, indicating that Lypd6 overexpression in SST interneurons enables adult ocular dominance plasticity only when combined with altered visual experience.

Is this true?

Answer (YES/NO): YES